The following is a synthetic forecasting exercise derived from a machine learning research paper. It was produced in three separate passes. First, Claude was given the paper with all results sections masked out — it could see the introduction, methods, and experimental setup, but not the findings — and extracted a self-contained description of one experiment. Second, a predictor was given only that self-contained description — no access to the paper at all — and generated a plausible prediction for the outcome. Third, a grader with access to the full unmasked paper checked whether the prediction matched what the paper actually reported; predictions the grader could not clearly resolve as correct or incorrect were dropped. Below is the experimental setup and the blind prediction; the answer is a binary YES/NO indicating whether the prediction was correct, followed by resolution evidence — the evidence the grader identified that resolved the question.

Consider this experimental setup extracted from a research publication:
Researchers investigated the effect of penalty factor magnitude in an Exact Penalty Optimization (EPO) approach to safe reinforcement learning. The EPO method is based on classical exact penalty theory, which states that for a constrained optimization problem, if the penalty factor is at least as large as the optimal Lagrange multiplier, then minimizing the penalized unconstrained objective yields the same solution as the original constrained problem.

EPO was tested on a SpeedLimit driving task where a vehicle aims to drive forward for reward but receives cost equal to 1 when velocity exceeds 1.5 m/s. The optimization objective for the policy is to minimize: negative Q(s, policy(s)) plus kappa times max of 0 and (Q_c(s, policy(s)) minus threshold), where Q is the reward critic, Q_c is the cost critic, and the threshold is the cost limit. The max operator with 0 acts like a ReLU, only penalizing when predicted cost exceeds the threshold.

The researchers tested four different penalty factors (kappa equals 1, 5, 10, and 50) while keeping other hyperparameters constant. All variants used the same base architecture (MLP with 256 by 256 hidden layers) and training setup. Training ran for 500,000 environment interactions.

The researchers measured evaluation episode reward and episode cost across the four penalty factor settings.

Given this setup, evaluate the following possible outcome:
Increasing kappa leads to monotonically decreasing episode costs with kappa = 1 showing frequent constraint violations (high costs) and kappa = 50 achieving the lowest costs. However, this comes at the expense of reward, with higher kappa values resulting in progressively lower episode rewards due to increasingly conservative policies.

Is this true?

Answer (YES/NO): NO